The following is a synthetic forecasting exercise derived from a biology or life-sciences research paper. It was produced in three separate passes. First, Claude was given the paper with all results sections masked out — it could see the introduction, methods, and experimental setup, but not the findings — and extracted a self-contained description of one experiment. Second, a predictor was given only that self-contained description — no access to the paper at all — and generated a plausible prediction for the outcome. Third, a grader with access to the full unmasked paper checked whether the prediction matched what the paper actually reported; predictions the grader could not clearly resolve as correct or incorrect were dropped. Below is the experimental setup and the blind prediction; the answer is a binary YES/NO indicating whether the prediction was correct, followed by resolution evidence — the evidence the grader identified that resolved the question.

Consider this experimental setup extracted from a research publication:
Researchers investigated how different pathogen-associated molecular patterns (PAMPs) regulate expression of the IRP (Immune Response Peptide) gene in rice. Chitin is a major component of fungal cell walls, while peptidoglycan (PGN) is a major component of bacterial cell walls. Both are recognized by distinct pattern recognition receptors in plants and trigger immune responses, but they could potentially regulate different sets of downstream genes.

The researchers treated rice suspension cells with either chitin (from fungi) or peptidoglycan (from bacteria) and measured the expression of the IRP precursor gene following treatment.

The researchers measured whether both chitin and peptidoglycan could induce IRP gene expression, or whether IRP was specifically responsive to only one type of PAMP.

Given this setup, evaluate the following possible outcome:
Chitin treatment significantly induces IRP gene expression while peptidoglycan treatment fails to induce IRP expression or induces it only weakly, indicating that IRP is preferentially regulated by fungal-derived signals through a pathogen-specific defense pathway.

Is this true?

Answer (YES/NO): NO